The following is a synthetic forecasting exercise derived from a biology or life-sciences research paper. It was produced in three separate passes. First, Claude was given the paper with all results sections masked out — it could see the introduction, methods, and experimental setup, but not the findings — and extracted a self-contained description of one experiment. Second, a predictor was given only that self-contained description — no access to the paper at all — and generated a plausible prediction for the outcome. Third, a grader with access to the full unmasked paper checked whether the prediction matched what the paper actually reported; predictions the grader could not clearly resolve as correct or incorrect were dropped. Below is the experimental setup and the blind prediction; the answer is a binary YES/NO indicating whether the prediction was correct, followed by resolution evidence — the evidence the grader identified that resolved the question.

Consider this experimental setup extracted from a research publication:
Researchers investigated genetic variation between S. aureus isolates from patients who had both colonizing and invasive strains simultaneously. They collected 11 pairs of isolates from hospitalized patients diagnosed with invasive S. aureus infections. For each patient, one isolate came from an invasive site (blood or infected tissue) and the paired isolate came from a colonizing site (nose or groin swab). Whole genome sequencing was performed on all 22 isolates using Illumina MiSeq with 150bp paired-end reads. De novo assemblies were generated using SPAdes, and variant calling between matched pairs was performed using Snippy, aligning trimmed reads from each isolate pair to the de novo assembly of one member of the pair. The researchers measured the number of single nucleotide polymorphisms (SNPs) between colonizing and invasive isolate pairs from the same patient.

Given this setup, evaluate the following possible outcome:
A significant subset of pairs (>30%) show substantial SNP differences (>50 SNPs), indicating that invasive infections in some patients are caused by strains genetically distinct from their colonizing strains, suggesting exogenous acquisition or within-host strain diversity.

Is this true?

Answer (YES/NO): NO